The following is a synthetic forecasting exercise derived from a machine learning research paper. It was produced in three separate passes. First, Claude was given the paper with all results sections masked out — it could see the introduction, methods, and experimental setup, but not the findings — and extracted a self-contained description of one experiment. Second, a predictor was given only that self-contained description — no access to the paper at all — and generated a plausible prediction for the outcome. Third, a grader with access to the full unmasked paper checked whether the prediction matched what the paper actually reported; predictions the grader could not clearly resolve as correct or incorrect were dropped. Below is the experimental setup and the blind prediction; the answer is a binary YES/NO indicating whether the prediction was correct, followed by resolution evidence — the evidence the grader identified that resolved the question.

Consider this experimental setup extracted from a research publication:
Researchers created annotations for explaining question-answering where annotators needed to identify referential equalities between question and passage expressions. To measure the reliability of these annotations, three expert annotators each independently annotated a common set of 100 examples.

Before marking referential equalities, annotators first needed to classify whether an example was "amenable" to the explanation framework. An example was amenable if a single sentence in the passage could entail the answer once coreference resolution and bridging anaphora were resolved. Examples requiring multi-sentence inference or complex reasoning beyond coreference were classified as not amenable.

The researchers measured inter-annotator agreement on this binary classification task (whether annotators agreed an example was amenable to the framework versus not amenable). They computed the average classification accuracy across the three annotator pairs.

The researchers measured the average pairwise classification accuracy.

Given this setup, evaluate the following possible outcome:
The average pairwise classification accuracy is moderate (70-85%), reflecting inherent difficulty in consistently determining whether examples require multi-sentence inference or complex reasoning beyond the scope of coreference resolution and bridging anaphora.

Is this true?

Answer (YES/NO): YES